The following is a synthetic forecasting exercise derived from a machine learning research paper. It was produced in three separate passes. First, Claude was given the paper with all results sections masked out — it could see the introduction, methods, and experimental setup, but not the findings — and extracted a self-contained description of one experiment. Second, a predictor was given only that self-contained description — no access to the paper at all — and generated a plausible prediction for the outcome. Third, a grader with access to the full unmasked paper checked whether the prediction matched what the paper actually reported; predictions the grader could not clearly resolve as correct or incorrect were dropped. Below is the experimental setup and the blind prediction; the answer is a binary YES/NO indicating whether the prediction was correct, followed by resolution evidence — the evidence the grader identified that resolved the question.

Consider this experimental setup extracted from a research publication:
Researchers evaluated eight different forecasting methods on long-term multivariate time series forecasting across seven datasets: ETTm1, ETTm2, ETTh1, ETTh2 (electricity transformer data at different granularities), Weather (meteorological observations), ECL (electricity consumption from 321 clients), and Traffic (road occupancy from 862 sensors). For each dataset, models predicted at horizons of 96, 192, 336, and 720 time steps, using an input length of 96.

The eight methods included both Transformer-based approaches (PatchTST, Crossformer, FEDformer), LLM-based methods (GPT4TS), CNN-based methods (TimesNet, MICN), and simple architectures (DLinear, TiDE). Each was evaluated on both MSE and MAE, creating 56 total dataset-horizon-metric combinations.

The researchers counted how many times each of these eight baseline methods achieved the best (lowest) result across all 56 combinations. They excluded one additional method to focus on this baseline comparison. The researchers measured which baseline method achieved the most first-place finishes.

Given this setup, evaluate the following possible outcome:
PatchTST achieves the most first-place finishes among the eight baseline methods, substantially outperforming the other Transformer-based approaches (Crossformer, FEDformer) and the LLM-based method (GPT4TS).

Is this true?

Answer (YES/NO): YES